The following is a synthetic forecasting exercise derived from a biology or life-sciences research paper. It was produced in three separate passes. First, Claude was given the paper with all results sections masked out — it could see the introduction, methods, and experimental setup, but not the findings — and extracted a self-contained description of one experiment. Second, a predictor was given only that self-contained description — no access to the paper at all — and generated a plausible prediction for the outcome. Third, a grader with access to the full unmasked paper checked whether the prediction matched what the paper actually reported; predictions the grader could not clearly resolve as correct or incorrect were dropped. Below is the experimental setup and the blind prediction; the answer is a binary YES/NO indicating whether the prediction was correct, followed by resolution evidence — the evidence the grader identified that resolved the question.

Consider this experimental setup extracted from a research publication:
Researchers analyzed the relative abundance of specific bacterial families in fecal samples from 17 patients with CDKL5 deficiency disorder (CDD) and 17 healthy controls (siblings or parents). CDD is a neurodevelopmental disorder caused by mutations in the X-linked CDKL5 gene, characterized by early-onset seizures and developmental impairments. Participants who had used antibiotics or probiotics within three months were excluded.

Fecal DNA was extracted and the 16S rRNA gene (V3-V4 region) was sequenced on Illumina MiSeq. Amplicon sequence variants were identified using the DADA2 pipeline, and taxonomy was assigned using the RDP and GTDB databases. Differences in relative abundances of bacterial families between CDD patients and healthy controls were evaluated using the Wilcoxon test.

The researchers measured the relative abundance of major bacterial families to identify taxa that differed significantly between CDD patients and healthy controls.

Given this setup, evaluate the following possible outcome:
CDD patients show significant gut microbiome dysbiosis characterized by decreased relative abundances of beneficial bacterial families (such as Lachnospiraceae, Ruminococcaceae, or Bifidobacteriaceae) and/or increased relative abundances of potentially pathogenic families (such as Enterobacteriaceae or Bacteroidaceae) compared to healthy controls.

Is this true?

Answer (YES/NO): NO